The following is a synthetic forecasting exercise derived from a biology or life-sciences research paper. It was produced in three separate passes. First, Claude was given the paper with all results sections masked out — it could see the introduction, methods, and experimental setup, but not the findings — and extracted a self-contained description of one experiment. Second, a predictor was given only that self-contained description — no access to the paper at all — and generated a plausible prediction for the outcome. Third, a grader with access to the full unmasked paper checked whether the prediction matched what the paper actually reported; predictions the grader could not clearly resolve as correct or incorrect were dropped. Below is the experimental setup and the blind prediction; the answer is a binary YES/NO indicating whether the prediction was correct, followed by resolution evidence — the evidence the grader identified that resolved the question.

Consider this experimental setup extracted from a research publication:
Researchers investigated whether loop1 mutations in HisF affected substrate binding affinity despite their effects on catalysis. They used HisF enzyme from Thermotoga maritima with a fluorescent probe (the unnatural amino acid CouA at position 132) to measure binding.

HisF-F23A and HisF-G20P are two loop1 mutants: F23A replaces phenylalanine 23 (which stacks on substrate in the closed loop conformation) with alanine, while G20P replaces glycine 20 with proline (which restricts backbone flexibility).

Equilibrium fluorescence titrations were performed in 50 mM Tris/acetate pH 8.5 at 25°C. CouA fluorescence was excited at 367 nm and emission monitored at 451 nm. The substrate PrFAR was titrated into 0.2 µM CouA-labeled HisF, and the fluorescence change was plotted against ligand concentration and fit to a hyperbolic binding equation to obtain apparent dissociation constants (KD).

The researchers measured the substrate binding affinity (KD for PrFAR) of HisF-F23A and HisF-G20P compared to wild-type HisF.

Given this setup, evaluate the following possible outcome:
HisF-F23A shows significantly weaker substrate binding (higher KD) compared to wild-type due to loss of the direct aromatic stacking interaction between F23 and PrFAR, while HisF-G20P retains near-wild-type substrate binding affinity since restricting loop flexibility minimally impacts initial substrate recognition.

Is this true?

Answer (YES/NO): NO